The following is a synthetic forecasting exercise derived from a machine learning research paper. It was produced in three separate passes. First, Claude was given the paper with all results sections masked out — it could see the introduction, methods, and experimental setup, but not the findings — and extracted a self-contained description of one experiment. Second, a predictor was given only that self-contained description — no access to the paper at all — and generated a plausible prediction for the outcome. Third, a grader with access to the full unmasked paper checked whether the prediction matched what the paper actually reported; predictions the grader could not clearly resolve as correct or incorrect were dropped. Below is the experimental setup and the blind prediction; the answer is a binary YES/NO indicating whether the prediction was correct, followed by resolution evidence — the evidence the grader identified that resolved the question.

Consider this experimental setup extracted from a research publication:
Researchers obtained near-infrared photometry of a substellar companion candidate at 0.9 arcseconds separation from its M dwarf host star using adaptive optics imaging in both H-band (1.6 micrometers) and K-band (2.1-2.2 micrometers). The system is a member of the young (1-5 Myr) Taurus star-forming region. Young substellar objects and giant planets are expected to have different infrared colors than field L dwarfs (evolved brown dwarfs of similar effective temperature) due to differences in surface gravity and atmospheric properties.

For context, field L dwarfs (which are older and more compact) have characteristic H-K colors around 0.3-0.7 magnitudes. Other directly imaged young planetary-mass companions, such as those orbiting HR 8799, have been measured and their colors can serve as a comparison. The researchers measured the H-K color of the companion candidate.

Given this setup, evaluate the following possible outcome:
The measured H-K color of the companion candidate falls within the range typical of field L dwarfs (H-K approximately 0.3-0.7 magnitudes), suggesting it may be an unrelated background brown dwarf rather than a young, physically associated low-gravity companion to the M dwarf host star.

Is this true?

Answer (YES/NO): NO